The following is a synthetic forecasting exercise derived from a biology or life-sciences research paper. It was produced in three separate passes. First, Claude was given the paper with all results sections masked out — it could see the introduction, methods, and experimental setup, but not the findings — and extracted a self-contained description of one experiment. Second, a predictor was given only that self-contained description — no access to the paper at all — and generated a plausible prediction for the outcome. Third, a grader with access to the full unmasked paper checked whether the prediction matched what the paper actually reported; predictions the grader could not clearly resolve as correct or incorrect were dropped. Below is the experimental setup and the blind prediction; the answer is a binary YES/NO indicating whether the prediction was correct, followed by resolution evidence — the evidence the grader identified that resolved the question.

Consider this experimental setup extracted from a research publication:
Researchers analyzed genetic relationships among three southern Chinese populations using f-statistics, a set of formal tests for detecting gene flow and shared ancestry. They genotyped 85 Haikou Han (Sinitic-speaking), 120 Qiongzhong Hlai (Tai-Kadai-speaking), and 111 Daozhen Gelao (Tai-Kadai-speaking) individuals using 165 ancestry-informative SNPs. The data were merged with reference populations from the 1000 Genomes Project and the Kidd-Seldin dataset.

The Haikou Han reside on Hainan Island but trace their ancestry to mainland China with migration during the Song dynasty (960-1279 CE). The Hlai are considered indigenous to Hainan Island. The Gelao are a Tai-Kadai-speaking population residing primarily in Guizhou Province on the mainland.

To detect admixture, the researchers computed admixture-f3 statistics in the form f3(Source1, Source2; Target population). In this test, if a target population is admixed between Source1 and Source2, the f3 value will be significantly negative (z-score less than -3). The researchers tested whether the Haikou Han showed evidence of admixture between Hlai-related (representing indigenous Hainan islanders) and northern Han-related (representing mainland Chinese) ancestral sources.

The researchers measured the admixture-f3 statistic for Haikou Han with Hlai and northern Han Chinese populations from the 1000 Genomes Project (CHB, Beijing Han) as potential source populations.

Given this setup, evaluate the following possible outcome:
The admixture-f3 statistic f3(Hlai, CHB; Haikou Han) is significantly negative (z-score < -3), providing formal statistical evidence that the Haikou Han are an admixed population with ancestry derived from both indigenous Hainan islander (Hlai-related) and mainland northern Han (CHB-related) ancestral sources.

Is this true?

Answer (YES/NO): YES